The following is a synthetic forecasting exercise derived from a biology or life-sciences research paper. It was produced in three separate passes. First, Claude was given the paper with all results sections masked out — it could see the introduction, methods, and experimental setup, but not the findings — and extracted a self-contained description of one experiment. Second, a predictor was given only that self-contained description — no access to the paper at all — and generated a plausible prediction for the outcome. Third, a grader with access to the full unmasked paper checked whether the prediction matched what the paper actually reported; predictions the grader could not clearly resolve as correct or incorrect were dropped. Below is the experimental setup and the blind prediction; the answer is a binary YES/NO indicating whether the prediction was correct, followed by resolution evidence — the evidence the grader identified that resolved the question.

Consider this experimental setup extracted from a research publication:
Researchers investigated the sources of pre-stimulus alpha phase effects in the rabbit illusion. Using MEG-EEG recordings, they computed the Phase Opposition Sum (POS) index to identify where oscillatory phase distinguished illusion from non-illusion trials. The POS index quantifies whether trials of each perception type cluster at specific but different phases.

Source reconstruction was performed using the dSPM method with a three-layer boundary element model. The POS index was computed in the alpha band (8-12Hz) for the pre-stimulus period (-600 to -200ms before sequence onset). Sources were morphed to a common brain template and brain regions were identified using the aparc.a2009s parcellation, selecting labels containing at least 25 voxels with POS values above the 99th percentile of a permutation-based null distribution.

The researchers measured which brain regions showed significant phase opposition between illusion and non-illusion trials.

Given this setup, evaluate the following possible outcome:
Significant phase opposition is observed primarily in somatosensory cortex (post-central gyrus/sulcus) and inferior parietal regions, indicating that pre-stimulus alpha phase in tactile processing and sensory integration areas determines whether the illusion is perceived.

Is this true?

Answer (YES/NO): NO